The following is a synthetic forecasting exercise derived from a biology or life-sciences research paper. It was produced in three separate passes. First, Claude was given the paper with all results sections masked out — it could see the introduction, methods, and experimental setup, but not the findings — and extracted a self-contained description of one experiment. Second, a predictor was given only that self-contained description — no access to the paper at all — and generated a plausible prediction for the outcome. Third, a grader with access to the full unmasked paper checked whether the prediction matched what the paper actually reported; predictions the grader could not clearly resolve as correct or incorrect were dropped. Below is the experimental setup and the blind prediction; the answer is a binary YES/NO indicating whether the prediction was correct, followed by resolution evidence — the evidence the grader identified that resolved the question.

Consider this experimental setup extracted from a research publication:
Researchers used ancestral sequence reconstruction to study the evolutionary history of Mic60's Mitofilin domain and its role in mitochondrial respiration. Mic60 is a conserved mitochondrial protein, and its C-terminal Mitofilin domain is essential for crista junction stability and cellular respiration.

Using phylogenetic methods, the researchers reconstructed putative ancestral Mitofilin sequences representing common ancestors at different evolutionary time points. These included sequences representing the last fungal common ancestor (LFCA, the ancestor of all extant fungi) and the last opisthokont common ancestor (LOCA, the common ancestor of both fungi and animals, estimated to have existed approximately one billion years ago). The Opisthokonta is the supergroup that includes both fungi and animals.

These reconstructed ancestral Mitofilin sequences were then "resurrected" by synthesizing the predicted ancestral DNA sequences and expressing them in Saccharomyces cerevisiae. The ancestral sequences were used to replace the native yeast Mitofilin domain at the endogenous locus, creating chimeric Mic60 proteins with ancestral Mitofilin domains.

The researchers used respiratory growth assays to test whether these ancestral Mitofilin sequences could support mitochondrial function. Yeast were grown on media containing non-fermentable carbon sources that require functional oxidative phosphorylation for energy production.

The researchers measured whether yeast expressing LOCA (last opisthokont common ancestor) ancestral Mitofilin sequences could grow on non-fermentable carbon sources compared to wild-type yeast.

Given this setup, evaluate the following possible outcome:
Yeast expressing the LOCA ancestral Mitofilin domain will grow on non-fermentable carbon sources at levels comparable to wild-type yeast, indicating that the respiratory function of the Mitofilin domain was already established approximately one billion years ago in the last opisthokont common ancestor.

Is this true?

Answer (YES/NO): YES